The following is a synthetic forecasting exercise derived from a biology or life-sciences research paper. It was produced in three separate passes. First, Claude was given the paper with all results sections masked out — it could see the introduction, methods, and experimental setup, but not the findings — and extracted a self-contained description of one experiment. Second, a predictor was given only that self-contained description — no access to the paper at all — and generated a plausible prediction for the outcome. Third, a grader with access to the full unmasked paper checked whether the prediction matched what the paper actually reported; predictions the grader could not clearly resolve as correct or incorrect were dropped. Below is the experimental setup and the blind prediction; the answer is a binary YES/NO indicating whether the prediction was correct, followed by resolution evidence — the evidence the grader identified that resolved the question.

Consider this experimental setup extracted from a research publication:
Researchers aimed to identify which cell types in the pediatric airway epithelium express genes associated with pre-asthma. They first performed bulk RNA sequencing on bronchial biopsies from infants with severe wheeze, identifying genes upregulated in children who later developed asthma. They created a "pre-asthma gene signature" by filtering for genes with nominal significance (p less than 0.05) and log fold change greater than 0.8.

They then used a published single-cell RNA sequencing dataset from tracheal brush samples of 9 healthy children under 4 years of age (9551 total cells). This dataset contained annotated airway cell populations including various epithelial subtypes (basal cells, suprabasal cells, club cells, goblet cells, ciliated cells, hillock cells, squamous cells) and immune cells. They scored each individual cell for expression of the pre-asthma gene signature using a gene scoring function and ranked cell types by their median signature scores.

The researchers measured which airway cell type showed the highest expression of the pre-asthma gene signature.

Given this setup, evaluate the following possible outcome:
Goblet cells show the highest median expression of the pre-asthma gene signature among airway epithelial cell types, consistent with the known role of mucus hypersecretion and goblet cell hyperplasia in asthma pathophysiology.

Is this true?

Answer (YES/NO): NO